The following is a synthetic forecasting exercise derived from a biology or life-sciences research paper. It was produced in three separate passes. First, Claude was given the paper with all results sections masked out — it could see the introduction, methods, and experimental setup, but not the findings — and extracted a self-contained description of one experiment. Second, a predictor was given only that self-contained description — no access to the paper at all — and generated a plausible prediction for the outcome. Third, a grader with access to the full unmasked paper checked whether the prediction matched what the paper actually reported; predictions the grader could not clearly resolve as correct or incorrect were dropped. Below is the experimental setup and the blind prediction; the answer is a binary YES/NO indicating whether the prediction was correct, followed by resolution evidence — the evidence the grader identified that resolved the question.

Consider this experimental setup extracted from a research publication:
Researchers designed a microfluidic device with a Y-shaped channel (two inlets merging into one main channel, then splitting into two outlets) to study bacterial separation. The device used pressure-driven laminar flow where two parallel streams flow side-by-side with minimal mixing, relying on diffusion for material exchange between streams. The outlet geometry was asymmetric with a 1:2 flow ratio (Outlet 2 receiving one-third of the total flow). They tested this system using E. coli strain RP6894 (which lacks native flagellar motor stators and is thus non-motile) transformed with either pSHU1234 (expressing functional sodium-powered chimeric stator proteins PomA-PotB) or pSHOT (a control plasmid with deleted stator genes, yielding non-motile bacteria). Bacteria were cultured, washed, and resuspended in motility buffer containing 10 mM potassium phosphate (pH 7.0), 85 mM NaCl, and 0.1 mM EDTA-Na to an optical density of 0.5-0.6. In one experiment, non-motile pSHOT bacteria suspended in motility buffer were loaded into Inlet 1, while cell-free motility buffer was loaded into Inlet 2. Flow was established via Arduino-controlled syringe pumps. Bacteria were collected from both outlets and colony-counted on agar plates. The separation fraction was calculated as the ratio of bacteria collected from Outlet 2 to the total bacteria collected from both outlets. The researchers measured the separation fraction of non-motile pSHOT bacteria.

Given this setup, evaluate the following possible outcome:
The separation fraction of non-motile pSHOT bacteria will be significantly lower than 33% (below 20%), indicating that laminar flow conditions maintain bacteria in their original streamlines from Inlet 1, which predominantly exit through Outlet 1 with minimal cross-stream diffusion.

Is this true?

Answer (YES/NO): NO